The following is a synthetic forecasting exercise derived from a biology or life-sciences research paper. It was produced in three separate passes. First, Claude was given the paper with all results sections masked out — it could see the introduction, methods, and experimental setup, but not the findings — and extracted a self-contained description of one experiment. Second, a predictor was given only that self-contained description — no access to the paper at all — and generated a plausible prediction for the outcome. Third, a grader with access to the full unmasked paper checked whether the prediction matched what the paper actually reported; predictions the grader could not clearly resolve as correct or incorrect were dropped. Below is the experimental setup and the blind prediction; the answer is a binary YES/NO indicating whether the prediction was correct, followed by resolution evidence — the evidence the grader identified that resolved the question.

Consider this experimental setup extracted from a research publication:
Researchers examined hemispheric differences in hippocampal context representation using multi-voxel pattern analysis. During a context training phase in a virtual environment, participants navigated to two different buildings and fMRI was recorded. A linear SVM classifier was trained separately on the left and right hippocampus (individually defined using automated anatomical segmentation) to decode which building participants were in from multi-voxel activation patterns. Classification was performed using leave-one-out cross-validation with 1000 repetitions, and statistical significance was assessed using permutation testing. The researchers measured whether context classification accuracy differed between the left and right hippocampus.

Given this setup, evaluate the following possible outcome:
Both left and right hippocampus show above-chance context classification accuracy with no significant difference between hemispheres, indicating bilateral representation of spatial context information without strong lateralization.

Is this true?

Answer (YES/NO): YES